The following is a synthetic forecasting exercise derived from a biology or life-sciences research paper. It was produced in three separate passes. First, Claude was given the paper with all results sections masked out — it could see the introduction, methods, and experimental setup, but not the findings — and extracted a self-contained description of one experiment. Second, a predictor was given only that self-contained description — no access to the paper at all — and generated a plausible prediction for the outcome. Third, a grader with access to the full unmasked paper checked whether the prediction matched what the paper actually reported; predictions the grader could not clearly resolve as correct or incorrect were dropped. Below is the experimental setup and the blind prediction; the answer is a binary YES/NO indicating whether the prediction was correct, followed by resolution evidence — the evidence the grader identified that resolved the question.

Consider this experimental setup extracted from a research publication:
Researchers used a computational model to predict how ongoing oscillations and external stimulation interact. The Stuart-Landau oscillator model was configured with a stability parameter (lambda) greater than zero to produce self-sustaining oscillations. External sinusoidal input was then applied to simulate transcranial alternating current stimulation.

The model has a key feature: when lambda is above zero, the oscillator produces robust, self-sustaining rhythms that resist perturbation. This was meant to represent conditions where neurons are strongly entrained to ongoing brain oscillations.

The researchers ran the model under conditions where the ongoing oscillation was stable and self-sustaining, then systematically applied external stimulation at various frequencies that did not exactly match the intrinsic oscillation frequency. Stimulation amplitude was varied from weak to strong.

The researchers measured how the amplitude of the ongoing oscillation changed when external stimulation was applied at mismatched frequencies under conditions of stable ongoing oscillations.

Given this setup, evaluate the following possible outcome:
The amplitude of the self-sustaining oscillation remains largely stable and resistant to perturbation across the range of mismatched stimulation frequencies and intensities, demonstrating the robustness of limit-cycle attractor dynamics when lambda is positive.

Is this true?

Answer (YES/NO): NO